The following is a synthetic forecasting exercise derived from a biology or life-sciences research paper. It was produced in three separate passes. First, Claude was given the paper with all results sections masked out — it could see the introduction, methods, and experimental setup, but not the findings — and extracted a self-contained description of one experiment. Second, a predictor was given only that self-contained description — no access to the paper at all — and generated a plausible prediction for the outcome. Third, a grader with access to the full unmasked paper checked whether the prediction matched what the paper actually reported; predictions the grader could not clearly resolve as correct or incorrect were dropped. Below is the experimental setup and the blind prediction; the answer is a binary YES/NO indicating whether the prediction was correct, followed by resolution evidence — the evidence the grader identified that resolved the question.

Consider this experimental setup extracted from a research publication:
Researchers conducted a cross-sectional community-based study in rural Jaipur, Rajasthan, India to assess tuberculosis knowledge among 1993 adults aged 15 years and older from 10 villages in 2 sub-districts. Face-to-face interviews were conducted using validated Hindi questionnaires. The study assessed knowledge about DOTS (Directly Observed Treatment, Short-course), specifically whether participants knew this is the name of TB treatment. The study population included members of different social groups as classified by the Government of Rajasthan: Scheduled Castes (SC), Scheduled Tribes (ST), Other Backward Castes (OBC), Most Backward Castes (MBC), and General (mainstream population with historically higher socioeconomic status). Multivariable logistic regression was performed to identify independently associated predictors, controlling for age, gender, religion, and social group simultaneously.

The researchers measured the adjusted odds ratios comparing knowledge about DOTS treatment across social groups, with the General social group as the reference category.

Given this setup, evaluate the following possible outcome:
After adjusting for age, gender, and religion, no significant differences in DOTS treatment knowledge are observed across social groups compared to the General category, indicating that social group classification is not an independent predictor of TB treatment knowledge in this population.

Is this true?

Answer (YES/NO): NO